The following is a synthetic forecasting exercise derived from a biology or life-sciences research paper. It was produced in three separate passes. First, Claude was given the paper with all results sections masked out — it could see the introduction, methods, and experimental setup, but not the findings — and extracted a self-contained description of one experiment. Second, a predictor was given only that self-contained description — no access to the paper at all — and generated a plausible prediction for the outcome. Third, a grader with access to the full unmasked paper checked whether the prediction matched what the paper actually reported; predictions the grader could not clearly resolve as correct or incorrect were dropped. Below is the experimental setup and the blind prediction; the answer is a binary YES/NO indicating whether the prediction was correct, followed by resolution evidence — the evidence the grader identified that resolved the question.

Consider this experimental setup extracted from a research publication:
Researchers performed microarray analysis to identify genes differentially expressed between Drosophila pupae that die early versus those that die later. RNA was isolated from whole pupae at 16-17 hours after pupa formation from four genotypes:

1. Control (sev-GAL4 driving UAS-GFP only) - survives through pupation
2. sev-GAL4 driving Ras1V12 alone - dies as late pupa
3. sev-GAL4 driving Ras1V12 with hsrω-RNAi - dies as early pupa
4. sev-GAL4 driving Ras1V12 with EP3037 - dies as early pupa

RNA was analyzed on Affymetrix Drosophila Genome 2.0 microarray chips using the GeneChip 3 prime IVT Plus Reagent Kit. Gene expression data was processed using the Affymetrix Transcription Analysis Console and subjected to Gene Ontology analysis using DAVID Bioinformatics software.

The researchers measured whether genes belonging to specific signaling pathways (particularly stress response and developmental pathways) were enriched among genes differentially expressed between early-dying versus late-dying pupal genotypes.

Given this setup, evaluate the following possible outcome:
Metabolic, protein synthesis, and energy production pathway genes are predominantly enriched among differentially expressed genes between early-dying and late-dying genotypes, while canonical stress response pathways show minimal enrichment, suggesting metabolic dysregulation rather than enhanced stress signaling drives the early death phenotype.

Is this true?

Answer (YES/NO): NO